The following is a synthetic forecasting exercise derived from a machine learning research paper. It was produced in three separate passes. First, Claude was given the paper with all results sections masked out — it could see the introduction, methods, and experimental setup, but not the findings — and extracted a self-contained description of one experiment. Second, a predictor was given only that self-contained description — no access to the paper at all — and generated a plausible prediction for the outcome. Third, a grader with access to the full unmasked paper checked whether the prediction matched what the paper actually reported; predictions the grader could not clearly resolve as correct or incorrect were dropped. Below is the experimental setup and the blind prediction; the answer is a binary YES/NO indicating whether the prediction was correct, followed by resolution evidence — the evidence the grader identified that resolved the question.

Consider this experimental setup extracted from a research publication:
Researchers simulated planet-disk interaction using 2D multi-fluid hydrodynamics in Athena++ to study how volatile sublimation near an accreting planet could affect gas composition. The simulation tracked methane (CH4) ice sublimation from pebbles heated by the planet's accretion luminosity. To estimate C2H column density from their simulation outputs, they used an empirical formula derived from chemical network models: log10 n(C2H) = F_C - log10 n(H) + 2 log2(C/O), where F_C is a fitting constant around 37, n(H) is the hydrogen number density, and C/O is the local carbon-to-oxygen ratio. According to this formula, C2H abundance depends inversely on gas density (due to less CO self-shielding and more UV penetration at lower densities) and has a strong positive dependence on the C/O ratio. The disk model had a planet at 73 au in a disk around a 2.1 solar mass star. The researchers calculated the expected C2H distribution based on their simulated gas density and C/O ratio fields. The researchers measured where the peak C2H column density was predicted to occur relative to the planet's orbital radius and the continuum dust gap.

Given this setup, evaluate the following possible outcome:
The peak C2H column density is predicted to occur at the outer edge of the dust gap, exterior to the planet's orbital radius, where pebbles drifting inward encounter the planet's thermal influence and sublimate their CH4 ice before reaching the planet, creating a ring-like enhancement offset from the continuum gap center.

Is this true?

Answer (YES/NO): NO